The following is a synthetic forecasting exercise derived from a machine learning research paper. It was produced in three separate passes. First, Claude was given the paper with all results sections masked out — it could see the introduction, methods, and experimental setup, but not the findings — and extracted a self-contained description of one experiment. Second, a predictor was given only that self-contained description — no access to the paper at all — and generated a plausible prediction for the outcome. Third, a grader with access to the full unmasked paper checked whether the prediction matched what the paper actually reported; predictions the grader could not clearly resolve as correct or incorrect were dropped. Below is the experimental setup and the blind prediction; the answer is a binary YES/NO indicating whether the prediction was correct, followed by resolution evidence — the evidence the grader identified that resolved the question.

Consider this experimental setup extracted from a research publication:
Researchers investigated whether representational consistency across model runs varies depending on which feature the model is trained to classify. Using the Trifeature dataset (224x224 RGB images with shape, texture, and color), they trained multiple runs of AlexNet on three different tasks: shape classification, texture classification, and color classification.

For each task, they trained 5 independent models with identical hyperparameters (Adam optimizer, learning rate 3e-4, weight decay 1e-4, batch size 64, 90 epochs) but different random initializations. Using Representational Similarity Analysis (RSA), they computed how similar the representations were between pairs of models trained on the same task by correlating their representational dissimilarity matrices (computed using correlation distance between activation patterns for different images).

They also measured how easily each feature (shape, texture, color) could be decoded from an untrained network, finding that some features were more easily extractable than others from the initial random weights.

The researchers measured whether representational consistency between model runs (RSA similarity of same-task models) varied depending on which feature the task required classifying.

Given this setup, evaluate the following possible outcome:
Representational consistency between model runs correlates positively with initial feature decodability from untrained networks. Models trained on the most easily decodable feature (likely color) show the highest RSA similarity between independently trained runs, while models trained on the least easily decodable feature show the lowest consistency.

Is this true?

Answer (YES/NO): YES